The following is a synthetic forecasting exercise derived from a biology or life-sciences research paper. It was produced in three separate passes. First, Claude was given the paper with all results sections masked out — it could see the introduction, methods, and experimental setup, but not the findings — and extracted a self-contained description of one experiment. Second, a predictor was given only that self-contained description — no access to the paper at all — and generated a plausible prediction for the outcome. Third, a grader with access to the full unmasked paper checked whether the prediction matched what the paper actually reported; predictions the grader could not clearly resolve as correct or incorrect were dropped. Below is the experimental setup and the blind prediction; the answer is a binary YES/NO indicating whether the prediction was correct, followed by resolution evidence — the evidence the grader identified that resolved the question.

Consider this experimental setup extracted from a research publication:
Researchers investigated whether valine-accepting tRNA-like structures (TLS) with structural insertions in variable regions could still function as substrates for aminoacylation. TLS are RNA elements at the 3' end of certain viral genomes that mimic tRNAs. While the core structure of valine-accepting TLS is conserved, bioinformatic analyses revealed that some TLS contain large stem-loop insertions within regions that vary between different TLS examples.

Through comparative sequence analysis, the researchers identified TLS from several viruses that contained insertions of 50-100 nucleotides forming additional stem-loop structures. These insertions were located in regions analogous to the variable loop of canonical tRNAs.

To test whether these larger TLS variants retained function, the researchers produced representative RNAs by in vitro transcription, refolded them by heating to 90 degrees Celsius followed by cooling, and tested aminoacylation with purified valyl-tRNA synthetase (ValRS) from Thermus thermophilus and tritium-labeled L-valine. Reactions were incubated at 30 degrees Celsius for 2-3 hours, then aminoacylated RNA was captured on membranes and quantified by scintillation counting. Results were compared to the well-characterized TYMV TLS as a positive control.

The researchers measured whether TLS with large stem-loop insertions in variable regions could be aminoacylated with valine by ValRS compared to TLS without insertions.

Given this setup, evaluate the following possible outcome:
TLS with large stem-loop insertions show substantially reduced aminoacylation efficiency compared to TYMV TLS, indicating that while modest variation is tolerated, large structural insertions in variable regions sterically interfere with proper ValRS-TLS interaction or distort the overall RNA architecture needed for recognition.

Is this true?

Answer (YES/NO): NO